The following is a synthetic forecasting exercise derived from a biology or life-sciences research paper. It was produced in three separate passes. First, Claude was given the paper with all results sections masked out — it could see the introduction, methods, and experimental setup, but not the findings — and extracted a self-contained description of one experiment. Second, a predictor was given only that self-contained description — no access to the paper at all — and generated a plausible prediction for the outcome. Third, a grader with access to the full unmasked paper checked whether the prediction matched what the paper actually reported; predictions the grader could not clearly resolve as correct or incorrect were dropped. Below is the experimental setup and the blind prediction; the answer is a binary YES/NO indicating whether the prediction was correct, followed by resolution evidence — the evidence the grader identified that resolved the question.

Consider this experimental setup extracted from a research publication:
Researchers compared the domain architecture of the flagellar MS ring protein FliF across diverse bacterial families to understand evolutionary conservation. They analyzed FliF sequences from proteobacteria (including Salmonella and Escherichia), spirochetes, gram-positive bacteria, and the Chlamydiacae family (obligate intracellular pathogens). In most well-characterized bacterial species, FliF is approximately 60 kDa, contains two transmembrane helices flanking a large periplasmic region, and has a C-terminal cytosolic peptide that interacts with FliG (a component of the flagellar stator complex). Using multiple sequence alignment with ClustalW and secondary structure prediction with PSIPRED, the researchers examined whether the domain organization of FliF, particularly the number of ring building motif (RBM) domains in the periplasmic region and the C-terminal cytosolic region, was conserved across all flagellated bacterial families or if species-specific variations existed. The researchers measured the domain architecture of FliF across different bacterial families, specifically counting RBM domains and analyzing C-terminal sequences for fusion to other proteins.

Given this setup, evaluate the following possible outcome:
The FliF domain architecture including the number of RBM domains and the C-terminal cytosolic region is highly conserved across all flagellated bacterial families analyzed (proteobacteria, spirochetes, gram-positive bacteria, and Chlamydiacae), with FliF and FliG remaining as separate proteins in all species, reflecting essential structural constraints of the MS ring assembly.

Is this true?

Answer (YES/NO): NO